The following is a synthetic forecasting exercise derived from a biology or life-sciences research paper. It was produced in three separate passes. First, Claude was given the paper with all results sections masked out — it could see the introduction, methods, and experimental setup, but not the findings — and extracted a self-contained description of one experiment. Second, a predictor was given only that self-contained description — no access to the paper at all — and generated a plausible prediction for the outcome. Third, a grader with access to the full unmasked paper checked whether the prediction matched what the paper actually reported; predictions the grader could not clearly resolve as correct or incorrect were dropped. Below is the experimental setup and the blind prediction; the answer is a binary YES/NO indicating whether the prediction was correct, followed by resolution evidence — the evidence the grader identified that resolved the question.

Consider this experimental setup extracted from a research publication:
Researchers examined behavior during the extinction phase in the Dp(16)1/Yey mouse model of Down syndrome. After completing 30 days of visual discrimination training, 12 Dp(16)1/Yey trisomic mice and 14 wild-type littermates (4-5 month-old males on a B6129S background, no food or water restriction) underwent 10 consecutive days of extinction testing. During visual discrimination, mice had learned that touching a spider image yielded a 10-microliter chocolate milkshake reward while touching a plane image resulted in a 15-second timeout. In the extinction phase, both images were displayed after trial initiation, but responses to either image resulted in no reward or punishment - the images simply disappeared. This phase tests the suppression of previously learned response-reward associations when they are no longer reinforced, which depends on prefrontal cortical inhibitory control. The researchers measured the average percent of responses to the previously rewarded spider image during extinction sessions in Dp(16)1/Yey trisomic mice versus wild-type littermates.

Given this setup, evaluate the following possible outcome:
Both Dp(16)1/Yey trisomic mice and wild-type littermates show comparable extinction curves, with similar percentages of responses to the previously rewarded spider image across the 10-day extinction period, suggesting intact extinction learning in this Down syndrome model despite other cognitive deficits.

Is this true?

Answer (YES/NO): NO